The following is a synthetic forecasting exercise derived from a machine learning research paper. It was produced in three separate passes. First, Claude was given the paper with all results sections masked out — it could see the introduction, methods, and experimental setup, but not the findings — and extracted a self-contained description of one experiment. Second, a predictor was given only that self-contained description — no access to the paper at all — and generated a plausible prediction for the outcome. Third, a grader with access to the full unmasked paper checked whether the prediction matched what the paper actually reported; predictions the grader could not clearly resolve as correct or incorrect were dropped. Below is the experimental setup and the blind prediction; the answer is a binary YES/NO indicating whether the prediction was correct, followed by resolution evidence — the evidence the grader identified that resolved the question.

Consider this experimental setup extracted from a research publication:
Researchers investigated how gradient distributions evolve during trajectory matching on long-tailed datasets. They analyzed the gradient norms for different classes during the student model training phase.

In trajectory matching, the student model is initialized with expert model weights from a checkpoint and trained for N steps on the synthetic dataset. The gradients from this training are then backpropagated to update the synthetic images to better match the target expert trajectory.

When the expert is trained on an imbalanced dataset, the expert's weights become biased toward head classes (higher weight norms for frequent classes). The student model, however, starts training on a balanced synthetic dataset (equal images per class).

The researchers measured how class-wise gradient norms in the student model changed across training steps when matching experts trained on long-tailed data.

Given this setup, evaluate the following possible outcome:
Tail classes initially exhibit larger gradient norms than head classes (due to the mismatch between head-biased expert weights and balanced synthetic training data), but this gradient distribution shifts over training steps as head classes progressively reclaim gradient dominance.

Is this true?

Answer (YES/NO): NO